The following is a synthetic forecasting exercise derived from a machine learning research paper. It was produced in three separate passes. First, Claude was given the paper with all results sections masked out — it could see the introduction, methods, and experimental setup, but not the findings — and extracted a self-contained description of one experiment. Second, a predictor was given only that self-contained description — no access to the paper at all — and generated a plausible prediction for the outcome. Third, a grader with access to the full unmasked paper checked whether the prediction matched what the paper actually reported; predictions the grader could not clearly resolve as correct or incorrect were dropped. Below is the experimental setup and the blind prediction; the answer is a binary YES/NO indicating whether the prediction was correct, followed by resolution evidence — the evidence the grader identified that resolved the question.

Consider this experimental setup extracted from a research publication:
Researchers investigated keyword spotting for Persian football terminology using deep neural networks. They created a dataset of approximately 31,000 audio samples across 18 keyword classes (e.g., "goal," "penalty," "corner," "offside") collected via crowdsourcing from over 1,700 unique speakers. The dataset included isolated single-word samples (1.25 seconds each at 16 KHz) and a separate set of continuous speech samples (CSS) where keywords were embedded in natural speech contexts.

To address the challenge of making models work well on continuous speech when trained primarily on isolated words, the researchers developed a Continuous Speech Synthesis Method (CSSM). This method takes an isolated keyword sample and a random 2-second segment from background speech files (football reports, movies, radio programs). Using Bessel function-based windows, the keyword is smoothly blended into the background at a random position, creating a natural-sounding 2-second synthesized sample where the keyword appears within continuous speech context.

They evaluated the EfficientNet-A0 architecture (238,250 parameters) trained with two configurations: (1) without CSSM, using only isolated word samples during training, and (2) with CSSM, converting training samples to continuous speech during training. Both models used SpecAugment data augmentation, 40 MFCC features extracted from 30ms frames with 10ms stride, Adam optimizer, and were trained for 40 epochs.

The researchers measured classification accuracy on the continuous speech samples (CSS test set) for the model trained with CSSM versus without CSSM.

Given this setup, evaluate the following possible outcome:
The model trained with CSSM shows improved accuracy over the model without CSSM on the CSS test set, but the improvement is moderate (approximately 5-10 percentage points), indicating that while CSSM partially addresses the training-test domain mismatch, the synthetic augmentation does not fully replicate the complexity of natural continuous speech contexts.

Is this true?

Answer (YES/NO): NO